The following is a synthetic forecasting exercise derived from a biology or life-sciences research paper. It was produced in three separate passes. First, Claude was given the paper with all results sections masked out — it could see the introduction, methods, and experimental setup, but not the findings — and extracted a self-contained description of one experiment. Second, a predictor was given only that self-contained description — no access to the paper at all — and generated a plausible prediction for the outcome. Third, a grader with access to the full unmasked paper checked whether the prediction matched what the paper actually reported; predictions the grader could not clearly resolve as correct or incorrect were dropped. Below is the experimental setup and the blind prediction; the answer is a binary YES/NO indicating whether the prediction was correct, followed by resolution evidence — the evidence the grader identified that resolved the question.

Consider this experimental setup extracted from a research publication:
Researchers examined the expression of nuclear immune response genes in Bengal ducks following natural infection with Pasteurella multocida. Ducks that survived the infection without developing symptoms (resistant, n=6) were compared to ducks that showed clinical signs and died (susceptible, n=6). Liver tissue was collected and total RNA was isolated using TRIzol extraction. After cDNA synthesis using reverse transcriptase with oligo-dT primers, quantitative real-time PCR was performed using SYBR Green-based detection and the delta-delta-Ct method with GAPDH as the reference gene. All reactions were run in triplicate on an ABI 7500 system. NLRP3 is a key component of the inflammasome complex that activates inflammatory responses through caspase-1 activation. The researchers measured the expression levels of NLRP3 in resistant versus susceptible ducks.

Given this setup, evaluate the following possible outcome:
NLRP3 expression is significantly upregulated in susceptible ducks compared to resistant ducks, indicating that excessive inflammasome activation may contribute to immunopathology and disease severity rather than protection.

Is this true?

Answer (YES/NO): NO